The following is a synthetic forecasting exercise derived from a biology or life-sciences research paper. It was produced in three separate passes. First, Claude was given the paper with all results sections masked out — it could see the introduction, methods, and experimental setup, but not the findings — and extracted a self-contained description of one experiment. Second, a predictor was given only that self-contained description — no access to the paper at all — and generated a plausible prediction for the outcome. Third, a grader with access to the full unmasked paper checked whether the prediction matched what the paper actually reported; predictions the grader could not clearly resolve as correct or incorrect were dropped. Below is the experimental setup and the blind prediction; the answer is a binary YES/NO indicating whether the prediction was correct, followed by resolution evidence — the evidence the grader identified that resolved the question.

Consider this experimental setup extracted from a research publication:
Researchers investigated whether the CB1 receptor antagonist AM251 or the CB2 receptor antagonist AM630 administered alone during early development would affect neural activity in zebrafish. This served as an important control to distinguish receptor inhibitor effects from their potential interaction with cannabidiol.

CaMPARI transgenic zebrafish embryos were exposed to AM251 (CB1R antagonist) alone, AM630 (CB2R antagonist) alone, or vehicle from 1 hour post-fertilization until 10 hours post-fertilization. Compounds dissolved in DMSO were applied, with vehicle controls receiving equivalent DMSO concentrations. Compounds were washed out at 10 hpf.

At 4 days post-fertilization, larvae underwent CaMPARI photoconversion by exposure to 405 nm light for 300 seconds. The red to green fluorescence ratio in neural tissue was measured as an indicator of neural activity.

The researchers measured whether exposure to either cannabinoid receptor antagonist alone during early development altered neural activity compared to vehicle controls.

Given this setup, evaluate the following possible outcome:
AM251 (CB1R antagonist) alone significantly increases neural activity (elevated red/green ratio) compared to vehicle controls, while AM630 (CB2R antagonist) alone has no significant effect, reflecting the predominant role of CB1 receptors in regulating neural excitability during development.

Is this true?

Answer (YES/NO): NO